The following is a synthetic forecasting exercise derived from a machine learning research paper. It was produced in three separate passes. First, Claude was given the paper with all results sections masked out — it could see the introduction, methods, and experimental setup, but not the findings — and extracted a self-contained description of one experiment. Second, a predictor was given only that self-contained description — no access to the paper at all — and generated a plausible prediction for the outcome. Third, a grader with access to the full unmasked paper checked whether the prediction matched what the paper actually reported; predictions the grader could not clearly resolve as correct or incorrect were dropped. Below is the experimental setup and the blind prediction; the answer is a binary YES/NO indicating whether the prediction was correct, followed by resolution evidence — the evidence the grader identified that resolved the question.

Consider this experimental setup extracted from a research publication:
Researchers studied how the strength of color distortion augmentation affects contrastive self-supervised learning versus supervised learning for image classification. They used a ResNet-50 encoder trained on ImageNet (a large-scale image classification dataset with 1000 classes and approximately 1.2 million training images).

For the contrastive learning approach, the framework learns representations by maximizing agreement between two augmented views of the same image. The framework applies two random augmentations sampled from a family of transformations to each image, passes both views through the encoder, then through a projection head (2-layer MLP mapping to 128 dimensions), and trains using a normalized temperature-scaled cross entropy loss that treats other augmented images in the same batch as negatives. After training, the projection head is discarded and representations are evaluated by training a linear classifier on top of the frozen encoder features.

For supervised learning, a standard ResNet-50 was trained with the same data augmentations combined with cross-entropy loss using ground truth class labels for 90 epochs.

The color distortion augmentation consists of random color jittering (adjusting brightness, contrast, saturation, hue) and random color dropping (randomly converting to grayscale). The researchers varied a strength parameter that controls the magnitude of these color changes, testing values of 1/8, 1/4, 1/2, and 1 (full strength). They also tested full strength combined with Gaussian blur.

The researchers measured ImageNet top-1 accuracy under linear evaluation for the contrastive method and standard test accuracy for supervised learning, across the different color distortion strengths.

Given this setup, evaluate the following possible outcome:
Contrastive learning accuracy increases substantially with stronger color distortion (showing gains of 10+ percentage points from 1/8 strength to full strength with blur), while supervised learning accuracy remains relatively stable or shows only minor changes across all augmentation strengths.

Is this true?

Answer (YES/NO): NO